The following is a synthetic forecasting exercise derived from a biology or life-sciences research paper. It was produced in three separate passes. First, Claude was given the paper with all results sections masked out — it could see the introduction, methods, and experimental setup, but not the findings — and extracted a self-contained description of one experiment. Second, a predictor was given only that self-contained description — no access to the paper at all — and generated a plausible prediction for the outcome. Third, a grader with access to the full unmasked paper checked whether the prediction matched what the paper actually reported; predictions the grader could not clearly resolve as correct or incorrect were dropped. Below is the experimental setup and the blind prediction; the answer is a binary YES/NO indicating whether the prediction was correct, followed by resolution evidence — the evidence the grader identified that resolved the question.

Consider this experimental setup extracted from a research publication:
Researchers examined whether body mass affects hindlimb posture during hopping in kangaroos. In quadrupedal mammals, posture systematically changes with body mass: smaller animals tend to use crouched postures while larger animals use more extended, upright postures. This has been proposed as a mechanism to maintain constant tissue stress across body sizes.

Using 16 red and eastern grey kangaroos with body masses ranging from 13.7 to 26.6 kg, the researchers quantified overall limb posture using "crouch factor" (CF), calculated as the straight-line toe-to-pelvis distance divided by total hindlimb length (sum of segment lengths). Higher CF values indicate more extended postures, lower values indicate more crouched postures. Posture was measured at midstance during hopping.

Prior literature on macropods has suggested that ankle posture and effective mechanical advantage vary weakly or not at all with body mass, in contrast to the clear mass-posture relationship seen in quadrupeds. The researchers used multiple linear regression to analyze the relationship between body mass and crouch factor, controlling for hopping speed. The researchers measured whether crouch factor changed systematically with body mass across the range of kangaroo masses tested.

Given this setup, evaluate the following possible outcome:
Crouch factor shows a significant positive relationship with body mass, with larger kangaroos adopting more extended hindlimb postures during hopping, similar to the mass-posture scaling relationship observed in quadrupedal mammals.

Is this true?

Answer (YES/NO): NO